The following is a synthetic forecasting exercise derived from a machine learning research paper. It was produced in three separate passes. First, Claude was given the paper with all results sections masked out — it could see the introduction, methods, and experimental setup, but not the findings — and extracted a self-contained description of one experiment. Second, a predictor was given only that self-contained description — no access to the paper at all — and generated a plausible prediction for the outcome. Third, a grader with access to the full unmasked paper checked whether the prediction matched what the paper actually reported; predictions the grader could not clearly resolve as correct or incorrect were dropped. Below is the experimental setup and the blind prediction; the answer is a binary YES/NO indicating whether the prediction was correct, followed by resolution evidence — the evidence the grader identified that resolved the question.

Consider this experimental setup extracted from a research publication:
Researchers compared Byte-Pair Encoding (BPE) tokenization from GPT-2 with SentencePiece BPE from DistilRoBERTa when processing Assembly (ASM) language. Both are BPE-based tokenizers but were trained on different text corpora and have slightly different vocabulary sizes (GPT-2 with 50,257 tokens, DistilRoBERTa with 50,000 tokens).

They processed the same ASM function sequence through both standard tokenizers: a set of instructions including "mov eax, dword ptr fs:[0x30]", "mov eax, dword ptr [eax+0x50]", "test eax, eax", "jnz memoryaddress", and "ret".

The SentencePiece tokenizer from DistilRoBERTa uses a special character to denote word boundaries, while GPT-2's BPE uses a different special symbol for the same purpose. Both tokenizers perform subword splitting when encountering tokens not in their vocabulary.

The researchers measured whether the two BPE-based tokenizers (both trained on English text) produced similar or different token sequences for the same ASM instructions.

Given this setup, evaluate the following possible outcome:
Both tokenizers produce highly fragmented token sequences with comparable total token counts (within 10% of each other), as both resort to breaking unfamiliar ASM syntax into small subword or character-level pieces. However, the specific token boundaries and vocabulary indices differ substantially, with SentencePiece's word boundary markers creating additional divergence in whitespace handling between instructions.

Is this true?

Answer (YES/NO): NO